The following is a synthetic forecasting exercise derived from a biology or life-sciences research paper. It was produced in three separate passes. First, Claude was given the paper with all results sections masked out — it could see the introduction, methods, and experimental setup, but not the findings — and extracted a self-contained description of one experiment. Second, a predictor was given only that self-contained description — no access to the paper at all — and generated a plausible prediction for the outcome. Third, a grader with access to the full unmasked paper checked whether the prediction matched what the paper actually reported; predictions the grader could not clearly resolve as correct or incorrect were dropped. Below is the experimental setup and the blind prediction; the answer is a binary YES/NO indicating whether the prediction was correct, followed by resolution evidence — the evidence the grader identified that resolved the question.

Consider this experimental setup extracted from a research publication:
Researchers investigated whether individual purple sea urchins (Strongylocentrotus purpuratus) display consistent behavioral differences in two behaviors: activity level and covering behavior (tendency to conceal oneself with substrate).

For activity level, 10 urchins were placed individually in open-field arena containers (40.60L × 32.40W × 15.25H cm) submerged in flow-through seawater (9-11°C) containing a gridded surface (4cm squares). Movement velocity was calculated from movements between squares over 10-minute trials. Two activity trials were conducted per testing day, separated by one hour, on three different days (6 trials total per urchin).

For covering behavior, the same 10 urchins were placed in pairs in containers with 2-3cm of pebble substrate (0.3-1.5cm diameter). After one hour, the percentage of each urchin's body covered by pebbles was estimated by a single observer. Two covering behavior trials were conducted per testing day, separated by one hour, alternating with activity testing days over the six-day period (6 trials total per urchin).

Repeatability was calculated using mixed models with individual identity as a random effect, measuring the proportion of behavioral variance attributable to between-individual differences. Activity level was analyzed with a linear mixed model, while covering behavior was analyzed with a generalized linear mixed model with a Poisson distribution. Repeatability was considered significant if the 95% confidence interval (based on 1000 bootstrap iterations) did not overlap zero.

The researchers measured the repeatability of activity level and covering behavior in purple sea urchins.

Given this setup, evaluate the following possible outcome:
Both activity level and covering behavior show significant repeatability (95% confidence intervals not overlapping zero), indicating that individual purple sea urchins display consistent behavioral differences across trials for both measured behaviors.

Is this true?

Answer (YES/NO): YES